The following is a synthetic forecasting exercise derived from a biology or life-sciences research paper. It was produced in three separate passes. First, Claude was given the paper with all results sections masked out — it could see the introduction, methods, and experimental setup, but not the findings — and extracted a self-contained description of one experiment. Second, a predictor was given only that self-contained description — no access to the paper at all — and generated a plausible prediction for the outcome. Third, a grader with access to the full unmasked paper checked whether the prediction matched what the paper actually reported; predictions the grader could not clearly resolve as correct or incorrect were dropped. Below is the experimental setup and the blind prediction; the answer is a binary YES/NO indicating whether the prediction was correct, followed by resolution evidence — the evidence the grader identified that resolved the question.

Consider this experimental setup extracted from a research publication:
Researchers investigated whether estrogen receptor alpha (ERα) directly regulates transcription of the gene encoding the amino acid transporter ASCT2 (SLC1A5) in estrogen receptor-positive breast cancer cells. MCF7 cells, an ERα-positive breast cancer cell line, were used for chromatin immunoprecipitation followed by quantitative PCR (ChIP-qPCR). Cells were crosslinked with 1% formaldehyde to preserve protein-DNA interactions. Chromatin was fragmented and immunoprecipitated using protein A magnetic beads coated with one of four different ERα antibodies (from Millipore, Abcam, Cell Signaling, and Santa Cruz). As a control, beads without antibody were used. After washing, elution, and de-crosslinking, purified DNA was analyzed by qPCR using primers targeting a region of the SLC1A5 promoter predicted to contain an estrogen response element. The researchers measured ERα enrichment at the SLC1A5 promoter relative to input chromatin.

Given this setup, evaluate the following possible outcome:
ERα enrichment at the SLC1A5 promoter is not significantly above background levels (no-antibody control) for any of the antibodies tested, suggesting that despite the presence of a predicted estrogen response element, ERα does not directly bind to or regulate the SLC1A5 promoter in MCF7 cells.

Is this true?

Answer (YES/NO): NO